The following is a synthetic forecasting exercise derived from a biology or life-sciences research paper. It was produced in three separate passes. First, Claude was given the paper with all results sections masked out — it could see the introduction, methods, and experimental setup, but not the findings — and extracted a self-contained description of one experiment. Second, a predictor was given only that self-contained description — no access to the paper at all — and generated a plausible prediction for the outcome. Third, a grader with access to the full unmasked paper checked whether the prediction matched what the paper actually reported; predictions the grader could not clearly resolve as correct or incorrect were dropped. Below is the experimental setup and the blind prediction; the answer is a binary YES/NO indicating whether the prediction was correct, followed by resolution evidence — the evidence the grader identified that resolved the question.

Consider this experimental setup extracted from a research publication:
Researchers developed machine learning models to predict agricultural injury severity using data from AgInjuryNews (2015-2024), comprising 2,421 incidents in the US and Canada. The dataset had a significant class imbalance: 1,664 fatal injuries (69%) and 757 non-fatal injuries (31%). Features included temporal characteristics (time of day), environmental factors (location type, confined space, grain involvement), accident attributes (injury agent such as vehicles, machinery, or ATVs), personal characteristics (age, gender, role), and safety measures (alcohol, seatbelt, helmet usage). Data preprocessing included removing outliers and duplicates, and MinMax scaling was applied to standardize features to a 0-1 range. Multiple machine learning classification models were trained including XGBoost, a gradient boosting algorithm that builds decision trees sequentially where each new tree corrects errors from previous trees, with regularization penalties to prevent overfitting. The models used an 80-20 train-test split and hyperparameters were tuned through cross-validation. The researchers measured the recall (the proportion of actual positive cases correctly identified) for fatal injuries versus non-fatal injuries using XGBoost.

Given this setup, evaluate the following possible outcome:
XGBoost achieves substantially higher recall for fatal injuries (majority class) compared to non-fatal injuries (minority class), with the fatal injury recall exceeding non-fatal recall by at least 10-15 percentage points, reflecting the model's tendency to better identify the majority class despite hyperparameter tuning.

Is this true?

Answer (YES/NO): YES